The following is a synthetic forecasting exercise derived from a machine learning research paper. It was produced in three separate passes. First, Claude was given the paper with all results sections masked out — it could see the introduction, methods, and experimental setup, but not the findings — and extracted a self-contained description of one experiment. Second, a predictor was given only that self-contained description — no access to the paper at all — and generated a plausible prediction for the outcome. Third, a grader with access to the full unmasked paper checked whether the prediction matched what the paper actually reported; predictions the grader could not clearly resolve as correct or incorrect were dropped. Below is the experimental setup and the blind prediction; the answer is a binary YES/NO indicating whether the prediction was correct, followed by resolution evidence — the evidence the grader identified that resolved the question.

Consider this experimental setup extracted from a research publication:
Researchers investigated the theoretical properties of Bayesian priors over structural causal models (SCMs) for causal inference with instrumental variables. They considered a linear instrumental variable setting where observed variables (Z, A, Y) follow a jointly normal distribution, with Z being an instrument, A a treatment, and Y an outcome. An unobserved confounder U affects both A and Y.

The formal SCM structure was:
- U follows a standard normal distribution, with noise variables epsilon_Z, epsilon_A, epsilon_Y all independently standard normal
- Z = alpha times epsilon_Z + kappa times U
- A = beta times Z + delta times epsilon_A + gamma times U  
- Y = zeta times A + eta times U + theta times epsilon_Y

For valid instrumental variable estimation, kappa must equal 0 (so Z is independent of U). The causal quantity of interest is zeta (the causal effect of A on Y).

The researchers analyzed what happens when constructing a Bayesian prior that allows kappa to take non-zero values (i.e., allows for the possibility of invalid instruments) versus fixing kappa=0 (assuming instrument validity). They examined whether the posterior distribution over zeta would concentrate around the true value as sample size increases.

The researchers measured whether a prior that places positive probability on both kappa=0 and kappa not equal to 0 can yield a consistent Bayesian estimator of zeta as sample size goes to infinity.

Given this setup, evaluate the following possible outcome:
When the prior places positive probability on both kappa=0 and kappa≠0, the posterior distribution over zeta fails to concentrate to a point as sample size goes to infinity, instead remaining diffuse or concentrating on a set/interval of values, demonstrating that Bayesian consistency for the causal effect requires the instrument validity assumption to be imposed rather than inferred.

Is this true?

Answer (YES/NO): YES